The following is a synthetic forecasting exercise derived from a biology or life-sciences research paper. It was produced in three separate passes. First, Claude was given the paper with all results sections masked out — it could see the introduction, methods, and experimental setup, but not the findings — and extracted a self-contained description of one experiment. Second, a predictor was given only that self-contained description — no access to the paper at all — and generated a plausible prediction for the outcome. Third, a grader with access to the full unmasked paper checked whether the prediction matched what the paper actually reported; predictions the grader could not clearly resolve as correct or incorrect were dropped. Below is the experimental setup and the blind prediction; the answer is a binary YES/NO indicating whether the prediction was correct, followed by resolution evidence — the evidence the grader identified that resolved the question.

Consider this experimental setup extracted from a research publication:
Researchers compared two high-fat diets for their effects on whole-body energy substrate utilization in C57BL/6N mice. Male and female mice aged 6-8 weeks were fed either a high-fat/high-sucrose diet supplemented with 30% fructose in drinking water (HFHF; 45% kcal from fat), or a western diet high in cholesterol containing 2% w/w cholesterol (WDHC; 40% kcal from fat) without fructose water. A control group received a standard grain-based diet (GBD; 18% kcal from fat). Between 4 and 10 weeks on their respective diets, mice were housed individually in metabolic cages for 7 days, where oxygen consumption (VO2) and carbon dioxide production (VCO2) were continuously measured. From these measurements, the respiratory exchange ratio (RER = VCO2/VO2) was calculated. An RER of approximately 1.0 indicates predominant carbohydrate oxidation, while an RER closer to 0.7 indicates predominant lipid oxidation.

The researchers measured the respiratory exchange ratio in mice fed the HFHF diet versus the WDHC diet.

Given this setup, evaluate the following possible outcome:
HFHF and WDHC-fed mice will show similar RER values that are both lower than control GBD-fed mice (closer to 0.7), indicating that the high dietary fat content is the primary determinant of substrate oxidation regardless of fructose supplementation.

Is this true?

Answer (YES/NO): NO